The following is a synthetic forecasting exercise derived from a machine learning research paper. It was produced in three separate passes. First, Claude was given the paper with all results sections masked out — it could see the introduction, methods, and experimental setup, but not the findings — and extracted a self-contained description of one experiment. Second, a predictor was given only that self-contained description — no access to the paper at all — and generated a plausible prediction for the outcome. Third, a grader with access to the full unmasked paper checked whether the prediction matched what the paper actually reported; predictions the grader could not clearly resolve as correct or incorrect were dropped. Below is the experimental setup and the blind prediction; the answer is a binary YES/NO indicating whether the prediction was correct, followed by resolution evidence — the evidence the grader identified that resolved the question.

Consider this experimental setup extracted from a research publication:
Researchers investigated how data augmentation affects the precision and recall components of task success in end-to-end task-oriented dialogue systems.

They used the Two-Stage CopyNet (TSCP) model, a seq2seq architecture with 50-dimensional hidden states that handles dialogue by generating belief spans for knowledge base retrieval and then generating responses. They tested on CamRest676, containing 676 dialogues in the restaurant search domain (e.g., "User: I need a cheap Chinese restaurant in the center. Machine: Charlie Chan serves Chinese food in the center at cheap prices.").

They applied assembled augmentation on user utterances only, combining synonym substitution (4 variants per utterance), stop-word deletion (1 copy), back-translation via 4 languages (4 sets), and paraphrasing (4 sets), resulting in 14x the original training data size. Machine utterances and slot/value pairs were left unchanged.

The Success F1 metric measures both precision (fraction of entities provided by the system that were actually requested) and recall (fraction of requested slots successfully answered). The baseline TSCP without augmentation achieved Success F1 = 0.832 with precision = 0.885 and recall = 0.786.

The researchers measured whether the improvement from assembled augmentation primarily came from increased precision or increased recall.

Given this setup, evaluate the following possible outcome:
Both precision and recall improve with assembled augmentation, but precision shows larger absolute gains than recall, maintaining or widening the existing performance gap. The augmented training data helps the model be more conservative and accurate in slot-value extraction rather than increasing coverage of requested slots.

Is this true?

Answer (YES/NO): NO